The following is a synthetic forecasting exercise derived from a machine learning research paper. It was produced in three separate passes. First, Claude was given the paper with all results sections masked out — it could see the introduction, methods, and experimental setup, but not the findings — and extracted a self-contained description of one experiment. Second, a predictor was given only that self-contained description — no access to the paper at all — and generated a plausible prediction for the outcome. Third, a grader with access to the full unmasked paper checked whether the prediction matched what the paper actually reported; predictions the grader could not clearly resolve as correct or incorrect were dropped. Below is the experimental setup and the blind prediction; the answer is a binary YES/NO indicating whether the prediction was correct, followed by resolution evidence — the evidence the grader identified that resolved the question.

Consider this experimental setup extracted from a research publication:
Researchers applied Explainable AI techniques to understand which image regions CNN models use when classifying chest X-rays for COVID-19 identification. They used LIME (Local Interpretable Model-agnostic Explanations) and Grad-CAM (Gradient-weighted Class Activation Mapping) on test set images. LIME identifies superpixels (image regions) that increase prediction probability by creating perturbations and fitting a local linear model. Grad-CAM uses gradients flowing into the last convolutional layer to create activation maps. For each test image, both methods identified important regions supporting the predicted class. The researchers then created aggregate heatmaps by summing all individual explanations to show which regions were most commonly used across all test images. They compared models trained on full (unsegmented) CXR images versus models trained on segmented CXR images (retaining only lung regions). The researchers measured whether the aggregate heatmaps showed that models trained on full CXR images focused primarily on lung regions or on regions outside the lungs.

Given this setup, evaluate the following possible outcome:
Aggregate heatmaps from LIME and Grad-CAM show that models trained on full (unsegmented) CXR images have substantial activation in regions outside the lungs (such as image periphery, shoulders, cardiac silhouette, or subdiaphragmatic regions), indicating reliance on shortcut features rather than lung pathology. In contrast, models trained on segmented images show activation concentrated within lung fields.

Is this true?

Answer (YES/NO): YES